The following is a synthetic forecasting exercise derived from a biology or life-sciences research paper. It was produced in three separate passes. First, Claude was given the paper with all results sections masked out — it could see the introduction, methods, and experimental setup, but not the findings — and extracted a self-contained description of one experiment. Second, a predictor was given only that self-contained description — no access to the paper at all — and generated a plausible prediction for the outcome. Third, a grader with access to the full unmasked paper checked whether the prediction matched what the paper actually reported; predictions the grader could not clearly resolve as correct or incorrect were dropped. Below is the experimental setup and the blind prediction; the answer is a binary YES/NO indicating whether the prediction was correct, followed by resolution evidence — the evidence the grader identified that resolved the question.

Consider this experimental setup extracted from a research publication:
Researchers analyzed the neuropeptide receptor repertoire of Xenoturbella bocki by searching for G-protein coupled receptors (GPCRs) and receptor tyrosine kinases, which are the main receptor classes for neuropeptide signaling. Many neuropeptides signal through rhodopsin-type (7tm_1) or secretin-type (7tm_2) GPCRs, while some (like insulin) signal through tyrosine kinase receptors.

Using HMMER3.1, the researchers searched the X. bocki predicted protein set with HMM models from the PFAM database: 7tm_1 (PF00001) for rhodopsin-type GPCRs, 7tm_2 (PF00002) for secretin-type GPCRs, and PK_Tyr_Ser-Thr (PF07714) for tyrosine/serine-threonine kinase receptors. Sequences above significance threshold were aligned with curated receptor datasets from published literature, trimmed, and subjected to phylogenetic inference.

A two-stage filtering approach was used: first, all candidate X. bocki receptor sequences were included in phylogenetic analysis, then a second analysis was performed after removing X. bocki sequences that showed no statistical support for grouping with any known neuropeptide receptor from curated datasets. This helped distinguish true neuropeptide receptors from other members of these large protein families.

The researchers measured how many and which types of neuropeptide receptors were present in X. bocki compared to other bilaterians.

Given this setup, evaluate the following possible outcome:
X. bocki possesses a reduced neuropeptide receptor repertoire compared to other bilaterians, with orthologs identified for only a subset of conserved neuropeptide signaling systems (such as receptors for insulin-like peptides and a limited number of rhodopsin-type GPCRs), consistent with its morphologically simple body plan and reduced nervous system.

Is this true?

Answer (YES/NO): NO